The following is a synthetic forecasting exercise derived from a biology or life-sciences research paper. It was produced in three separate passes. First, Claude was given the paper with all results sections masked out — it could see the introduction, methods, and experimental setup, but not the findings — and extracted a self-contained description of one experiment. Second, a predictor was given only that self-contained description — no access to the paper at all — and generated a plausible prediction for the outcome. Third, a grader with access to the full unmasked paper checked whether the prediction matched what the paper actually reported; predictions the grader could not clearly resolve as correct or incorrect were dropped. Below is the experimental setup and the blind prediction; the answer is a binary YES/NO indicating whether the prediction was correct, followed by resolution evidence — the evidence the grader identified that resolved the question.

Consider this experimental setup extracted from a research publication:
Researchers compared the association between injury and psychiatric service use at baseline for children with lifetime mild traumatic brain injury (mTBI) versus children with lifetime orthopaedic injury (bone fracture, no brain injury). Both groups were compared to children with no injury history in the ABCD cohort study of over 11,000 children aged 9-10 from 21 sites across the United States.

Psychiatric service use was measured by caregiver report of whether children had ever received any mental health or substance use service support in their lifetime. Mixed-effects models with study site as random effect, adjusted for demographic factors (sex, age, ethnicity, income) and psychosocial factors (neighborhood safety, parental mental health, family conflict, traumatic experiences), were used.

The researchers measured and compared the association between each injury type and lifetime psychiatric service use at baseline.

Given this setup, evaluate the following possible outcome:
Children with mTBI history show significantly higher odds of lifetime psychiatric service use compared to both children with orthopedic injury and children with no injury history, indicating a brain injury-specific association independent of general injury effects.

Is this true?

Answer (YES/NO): YES